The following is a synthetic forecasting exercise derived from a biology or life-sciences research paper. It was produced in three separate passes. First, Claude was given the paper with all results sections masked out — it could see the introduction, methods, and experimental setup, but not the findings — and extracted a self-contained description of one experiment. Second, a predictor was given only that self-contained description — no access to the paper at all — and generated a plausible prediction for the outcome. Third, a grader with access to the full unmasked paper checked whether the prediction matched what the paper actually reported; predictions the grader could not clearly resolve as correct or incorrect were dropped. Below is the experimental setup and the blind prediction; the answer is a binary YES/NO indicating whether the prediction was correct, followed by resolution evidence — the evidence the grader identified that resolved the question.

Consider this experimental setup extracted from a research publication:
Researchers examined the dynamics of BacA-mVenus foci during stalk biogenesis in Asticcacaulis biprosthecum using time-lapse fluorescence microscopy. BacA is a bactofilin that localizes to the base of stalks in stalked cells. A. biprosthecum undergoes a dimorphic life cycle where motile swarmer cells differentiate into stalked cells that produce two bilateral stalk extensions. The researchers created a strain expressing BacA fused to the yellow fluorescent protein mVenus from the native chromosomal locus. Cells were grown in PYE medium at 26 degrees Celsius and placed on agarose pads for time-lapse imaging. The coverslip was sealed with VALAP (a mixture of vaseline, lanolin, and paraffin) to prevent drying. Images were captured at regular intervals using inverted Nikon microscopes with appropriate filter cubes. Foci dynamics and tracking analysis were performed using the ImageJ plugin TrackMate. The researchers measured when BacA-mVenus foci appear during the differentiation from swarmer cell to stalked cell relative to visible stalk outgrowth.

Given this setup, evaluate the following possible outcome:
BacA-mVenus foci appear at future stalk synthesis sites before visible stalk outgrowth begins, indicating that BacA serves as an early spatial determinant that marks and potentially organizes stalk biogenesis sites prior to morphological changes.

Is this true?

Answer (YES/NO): NO